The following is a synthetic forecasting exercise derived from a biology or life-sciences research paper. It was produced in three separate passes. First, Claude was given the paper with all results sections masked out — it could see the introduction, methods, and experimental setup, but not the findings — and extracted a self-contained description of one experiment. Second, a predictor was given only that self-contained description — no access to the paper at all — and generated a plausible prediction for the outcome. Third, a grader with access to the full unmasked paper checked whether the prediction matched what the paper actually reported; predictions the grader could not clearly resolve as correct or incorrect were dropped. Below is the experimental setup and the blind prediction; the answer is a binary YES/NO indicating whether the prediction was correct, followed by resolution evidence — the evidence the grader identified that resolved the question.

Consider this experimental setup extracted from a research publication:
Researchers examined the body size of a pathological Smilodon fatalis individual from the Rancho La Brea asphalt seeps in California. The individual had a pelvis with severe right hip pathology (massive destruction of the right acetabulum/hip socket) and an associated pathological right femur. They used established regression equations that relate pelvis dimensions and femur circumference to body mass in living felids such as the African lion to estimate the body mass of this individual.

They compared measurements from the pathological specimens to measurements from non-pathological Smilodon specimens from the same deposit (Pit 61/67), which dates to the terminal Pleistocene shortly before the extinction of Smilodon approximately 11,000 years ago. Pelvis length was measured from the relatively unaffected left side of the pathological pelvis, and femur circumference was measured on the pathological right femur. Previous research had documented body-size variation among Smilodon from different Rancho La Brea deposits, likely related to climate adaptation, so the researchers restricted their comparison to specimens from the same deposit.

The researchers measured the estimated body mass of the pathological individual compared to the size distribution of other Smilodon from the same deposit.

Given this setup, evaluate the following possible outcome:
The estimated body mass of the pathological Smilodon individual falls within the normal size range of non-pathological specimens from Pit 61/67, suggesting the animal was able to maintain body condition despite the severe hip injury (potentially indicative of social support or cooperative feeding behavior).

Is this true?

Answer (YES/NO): NO